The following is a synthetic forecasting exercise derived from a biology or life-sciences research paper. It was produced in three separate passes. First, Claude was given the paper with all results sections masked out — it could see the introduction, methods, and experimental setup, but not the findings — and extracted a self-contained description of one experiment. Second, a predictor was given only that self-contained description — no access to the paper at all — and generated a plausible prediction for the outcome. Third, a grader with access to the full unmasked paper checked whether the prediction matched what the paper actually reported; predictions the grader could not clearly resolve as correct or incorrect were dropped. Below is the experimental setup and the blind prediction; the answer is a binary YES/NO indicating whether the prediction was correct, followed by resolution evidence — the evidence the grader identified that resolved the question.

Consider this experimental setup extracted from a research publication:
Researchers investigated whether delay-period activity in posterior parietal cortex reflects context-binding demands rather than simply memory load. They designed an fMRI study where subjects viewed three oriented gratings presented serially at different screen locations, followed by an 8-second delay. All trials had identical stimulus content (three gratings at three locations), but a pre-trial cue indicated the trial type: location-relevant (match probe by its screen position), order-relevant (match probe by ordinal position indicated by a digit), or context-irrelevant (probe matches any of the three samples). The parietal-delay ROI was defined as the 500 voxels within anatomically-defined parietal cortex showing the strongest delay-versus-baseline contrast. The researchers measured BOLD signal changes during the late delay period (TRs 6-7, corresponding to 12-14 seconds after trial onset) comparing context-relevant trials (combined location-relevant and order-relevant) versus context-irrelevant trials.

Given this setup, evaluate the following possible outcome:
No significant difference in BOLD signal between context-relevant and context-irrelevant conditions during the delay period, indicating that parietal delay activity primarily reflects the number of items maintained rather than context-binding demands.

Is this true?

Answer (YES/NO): NO